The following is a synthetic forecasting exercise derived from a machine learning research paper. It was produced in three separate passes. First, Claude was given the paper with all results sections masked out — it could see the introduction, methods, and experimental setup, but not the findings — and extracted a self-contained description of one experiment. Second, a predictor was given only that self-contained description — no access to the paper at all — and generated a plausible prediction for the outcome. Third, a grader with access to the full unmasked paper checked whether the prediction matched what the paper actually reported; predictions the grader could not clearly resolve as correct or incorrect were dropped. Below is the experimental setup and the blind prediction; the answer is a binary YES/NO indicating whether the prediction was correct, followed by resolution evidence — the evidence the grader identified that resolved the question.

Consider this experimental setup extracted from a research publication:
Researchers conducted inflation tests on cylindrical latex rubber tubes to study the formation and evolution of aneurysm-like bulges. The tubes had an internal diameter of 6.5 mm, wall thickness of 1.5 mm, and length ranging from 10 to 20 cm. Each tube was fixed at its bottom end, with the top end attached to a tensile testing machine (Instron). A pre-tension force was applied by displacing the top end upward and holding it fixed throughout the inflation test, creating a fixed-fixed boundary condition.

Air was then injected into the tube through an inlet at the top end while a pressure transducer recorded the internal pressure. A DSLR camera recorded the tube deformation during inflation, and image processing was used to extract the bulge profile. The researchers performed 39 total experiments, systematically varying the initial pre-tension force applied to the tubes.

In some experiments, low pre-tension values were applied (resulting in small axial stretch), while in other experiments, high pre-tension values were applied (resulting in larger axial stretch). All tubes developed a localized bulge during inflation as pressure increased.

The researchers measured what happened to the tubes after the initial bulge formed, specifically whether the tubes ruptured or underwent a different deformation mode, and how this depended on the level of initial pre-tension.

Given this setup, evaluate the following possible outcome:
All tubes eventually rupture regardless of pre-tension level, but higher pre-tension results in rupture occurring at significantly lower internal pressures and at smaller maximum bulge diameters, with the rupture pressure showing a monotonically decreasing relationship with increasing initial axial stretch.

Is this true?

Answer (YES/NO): NO